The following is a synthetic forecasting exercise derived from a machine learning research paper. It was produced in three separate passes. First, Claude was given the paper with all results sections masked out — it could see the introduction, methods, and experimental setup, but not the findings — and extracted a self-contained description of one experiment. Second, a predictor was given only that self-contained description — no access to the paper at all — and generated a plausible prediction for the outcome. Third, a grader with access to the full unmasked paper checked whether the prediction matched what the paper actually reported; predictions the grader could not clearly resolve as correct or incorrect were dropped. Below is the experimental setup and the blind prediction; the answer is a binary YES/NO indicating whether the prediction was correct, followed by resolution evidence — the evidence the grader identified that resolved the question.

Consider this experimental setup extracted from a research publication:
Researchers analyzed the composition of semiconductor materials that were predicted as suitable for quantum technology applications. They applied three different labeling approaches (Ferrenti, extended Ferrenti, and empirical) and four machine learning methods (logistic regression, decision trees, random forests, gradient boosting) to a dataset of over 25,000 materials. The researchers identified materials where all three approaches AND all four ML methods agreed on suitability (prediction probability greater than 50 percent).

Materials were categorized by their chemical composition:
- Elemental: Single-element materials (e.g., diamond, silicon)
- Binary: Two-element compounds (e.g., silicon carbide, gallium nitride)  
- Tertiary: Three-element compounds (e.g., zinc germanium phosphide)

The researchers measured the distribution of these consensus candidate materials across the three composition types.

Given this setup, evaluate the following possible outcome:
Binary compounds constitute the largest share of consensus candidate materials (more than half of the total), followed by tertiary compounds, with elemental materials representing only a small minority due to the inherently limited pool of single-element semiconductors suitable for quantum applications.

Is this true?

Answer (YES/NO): YES